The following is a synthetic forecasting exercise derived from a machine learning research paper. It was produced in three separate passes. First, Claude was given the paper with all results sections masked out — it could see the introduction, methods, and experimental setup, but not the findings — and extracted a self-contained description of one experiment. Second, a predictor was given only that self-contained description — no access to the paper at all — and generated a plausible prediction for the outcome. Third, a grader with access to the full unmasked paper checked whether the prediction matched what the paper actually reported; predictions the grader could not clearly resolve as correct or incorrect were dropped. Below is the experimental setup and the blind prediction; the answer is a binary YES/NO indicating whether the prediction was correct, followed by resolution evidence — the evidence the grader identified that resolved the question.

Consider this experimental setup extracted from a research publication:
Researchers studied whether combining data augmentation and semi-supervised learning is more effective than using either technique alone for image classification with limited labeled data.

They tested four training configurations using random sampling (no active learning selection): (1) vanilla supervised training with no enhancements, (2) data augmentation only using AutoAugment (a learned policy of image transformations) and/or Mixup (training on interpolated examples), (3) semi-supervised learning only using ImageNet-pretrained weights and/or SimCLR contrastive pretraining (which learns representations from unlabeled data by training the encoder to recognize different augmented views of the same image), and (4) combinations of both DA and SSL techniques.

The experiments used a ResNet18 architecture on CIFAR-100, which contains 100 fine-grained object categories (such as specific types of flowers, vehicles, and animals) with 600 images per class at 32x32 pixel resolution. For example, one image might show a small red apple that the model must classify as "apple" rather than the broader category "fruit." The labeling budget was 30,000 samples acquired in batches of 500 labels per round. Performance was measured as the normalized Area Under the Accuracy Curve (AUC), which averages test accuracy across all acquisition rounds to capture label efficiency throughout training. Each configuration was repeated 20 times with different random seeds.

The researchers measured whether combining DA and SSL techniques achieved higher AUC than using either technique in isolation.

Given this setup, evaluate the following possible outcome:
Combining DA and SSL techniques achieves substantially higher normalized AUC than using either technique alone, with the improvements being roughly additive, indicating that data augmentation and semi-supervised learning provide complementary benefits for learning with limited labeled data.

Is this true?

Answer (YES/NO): YES